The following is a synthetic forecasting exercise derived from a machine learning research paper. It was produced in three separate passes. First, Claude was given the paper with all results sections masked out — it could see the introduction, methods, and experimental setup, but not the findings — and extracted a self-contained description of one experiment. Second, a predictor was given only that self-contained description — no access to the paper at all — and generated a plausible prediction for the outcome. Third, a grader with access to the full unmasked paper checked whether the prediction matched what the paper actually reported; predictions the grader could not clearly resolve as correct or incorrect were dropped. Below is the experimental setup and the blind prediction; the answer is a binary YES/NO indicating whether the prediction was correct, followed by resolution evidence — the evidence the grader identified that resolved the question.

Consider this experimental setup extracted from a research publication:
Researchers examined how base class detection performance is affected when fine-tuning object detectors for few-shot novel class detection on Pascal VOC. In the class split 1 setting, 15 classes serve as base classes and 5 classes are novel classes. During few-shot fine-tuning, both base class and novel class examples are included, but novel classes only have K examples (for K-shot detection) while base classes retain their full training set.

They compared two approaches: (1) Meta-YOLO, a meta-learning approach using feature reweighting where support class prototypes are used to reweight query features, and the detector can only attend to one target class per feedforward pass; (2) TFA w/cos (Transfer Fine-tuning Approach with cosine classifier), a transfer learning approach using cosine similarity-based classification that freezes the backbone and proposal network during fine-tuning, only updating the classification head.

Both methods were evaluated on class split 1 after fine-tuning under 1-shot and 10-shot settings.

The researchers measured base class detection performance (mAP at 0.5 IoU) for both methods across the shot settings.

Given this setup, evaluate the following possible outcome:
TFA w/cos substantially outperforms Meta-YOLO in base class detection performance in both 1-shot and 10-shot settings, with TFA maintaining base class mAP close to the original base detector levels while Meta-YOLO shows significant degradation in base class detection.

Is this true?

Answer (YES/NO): YES